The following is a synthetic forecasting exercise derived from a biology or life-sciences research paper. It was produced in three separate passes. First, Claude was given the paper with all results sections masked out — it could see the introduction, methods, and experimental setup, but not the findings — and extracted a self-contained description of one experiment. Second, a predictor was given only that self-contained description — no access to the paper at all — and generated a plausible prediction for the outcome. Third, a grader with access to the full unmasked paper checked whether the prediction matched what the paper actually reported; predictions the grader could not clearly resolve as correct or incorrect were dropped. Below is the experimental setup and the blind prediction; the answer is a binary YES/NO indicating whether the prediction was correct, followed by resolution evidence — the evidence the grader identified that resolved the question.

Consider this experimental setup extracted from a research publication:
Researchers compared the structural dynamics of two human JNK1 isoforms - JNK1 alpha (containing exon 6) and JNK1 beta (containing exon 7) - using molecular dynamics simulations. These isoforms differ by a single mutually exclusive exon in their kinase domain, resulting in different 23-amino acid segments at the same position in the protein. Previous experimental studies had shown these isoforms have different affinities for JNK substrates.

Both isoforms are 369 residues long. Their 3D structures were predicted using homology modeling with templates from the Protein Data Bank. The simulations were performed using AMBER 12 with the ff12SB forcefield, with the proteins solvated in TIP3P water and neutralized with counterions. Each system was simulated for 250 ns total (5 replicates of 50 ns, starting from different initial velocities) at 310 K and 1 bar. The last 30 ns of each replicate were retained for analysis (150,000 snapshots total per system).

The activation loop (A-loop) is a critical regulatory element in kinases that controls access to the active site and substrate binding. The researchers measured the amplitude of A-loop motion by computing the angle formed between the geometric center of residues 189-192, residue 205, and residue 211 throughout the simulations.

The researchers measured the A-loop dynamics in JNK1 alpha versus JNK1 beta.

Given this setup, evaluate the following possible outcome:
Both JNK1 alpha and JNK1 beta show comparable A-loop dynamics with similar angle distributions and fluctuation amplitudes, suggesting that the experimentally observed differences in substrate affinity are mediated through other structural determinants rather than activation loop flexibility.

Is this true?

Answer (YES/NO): NO